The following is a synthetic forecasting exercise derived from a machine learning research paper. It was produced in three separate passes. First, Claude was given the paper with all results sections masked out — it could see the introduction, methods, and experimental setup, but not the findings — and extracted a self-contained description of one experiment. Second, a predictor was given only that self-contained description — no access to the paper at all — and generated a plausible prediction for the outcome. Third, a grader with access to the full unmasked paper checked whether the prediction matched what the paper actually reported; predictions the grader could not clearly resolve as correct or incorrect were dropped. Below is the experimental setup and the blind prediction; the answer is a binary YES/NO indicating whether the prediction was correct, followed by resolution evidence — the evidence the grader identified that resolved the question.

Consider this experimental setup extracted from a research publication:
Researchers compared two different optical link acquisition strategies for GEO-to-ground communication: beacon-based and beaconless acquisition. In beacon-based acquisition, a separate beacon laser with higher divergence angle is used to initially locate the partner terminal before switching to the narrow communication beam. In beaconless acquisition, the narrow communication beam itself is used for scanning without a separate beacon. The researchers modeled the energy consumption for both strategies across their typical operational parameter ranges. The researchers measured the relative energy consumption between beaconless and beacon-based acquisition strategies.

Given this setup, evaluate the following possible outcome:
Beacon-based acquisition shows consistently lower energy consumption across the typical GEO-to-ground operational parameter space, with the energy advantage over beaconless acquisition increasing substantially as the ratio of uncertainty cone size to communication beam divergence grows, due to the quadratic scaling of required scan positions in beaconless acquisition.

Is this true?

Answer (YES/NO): NO